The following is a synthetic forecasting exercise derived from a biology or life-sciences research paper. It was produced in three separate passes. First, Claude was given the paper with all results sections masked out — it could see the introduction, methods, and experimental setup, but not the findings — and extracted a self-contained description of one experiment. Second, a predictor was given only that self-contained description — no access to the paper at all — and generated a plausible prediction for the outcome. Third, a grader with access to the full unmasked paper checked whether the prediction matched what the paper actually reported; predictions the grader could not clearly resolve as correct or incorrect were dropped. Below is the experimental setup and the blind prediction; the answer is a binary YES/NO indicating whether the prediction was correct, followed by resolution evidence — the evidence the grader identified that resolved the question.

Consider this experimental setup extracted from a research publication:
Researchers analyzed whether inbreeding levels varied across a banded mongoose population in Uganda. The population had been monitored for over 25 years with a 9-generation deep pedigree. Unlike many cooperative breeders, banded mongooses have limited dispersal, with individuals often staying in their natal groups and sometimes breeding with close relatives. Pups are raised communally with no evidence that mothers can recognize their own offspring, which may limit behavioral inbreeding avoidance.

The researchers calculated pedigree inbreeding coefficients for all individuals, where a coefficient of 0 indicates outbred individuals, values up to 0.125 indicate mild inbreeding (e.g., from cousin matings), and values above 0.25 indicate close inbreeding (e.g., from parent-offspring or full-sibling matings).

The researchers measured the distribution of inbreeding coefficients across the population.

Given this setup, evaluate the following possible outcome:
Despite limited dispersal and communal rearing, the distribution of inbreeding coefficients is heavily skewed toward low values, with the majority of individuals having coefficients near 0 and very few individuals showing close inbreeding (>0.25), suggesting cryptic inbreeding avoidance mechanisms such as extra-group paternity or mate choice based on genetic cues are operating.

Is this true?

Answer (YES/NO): NO